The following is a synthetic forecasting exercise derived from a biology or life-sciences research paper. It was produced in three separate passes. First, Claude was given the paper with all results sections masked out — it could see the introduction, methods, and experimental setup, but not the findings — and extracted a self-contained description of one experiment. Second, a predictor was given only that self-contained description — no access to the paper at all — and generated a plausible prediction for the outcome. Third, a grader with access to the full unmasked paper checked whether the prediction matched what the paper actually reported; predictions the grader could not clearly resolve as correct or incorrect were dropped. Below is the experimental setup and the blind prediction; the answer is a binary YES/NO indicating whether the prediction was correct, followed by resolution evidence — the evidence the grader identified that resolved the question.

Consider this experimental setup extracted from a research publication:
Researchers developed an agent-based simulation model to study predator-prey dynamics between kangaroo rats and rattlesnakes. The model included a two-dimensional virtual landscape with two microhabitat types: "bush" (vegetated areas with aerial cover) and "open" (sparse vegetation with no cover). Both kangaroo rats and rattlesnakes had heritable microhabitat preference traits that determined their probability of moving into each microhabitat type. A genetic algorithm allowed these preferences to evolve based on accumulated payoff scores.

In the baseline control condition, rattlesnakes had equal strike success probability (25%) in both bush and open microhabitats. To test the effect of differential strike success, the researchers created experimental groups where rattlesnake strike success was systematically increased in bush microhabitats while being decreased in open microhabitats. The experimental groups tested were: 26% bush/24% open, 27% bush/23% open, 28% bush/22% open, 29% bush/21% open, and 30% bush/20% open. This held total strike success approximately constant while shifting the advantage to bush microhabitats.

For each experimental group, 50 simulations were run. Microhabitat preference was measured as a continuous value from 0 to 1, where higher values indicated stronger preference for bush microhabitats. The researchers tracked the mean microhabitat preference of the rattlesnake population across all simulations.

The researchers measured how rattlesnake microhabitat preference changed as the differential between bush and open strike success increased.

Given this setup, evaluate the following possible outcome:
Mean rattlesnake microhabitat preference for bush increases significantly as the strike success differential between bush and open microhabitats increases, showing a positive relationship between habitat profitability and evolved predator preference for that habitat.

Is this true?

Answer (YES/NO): NO